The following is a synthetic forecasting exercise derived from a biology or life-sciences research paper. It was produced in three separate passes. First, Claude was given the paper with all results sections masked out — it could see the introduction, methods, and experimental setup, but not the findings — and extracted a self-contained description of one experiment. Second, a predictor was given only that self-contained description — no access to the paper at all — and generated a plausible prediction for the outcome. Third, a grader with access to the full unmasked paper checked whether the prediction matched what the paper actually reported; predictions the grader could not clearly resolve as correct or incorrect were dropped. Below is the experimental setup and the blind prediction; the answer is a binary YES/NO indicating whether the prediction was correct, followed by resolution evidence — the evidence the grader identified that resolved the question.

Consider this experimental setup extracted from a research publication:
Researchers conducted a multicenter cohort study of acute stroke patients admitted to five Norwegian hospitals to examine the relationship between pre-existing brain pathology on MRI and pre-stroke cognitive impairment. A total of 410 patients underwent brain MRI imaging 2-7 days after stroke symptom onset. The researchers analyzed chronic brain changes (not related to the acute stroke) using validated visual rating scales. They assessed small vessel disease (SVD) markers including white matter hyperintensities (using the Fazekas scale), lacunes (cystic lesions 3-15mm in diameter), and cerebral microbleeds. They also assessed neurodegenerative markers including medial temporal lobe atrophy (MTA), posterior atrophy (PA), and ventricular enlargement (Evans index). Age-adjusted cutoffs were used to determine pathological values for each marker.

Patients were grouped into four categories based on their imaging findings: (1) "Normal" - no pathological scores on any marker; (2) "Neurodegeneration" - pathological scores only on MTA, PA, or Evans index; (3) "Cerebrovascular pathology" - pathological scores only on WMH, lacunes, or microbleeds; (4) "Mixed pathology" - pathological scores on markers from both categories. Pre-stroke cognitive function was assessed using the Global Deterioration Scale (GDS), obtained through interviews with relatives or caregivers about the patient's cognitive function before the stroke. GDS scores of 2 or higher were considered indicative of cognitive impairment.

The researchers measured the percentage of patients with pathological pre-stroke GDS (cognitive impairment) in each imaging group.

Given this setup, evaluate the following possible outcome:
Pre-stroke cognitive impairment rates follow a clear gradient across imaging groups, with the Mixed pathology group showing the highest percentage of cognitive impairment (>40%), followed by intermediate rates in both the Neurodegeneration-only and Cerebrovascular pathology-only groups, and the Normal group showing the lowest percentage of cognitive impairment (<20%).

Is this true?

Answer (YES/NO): NO